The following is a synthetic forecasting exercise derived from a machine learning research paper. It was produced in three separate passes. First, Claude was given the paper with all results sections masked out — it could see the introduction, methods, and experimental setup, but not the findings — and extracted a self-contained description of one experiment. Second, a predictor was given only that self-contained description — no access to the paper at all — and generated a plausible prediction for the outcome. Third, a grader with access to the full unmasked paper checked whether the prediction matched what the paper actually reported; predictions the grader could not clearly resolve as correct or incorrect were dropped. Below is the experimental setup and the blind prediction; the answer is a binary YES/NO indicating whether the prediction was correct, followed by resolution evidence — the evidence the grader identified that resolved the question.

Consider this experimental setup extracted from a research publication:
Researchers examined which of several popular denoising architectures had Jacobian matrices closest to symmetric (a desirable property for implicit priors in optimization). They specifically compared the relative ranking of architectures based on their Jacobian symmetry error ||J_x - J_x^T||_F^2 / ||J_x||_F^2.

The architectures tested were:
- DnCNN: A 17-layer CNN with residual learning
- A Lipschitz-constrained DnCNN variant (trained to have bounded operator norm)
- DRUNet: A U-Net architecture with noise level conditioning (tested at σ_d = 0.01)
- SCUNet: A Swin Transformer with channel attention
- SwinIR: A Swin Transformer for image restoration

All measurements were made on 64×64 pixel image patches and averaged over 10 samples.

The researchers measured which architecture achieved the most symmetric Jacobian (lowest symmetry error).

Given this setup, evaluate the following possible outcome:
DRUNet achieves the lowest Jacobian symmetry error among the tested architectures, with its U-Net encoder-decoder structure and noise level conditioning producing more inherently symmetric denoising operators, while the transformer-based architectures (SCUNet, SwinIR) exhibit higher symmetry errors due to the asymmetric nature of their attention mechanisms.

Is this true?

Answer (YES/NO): NO